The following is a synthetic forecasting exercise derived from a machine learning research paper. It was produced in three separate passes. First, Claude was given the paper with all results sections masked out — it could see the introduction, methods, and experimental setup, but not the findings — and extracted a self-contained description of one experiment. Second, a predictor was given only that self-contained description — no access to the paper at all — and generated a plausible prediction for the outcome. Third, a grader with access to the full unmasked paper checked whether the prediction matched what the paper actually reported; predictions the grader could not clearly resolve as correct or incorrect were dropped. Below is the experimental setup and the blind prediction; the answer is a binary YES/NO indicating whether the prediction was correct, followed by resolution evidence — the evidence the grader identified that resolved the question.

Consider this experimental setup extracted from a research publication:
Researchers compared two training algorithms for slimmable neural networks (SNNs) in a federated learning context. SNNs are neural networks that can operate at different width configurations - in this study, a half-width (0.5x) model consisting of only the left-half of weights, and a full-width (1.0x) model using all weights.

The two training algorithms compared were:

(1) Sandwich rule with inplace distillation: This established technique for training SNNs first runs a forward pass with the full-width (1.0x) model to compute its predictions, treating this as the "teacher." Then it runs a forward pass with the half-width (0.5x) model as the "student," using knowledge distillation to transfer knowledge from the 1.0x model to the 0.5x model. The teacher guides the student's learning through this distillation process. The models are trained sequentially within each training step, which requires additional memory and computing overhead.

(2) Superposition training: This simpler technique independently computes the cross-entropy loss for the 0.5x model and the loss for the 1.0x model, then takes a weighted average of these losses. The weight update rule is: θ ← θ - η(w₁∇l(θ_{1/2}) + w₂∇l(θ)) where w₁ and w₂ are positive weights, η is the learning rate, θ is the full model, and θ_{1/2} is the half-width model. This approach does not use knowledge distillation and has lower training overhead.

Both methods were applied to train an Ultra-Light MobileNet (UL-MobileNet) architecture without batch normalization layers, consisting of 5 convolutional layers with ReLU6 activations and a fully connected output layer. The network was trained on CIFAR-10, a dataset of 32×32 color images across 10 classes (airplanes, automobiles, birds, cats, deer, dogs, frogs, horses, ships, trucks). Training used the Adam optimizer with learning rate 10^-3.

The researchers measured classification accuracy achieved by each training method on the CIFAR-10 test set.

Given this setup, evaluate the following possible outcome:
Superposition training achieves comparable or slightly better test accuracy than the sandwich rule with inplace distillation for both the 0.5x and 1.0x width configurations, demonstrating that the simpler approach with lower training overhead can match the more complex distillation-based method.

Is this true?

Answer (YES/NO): YES